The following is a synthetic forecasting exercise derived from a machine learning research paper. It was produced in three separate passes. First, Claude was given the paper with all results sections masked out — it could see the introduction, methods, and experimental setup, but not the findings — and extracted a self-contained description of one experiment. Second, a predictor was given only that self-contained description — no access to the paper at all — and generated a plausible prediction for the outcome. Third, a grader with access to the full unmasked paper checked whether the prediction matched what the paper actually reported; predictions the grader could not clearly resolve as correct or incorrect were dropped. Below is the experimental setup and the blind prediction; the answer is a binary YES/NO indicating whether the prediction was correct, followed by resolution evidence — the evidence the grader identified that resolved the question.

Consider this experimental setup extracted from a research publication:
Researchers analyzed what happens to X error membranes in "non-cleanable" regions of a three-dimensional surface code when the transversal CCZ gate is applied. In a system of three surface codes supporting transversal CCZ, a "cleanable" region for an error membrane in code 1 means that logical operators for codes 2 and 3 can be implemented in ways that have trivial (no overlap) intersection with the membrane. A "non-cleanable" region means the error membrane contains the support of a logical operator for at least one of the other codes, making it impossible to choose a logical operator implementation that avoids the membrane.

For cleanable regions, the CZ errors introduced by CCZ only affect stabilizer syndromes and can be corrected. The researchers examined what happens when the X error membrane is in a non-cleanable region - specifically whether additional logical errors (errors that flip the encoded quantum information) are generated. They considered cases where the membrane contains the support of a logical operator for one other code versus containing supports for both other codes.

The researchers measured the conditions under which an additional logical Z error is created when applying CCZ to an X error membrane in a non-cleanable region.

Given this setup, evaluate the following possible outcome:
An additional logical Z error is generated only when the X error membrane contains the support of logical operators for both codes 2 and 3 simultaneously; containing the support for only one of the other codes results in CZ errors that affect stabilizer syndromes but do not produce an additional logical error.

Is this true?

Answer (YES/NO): YES